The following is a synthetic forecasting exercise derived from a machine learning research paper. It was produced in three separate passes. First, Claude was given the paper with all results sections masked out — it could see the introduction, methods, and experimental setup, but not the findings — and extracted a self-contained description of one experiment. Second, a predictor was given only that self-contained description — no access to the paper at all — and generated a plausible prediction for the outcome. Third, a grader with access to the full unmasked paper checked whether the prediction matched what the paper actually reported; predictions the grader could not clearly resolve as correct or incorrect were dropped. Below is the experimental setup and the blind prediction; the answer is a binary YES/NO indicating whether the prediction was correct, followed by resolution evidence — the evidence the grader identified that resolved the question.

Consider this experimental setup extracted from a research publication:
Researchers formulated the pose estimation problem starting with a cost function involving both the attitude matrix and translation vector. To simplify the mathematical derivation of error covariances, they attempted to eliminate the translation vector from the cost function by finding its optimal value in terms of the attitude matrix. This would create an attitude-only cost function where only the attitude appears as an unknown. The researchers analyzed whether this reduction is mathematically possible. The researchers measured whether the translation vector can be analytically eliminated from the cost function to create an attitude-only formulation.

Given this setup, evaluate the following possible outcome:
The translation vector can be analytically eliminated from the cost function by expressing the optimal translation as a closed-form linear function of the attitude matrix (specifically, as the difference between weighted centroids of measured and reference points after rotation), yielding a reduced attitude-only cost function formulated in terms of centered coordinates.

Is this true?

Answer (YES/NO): YES